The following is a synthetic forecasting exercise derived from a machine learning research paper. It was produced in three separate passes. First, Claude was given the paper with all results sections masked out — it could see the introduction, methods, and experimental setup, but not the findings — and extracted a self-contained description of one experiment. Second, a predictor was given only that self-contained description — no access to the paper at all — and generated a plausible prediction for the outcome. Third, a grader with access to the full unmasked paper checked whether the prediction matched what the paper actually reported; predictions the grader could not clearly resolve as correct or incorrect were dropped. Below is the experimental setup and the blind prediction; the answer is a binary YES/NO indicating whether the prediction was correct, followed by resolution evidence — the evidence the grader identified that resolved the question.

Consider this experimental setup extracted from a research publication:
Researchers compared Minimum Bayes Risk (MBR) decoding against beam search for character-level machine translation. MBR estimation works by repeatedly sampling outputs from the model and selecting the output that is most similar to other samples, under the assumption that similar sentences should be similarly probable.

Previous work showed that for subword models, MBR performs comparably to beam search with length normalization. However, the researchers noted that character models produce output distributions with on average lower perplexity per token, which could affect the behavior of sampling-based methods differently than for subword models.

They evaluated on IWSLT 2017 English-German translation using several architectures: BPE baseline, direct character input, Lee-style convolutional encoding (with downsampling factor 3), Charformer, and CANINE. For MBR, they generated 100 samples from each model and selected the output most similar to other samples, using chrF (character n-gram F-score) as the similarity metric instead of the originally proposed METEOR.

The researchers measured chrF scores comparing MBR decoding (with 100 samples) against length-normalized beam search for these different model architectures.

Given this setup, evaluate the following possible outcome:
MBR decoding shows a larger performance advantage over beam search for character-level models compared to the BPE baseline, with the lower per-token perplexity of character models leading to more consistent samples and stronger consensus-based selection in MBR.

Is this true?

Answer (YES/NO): NO